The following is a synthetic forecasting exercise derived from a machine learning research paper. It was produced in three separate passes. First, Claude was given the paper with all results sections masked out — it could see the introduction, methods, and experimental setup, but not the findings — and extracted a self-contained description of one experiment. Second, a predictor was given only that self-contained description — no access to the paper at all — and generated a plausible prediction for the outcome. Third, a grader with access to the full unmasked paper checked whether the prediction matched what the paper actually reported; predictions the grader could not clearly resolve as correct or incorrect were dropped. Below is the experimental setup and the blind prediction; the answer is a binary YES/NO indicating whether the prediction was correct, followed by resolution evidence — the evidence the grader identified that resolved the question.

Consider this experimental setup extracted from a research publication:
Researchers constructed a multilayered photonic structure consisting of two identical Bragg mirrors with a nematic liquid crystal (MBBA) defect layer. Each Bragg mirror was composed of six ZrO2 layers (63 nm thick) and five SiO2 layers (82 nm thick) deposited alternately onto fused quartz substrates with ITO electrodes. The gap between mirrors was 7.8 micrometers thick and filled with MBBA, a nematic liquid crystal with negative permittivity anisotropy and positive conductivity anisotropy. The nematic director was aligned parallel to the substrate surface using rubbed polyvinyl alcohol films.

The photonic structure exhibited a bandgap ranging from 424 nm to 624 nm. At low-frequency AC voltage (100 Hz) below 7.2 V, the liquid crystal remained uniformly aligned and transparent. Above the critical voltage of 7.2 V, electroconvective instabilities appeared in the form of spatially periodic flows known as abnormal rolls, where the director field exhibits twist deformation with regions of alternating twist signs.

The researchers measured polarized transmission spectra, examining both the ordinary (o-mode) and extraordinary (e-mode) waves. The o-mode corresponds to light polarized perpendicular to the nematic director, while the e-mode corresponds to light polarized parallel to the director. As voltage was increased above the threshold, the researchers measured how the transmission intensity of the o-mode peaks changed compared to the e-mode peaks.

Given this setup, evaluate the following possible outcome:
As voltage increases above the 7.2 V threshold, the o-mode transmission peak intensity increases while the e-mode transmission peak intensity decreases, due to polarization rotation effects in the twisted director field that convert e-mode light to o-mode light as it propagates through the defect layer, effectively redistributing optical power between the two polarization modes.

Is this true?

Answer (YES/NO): NO